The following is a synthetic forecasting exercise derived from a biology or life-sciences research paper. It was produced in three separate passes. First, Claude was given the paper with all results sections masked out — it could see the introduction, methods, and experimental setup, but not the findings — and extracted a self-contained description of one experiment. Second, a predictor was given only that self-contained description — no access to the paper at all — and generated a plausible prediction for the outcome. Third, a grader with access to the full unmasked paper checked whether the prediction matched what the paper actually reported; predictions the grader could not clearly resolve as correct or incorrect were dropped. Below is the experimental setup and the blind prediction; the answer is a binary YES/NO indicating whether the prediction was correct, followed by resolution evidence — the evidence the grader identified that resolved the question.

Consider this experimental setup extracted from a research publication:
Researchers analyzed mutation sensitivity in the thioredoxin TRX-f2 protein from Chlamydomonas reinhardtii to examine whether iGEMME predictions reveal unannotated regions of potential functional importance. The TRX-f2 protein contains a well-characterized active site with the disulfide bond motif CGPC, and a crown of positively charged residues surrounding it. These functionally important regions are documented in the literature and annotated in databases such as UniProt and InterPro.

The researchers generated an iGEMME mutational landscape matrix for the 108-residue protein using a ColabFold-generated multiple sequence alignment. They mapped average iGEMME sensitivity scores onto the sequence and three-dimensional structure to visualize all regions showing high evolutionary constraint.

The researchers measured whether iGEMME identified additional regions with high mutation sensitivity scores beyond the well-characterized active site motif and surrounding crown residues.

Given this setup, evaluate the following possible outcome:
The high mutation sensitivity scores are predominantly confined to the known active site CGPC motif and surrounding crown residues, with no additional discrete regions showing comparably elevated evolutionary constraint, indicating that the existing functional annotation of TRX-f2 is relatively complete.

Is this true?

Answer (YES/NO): NO